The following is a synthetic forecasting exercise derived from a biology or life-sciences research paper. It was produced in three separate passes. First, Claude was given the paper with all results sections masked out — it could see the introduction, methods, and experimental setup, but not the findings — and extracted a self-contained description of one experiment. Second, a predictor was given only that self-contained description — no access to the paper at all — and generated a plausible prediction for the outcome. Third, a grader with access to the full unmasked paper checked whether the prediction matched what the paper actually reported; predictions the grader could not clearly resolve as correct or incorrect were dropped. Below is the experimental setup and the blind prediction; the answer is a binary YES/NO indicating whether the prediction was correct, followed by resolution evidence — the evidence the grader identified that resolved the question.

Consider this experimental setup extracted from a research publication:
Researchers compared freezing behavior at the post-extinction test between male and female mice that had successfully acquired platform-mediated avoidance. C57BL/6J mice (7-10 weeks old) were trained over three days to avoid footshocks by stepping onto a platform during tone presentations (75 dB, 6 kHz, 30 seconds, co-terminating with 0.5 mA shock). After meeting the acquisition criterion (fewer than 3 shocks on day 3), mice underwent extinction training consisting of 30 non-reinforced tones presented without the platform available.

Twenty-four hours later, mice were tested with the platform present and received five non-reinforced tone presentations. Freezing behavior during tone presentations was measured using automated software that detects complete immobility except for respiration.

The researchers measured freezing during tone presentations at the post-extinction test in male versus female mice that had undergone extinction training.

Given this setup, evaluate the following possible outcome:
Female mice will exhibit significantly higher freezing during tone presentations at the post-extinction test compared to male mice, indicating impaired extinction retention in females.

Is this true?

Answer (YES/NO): NO